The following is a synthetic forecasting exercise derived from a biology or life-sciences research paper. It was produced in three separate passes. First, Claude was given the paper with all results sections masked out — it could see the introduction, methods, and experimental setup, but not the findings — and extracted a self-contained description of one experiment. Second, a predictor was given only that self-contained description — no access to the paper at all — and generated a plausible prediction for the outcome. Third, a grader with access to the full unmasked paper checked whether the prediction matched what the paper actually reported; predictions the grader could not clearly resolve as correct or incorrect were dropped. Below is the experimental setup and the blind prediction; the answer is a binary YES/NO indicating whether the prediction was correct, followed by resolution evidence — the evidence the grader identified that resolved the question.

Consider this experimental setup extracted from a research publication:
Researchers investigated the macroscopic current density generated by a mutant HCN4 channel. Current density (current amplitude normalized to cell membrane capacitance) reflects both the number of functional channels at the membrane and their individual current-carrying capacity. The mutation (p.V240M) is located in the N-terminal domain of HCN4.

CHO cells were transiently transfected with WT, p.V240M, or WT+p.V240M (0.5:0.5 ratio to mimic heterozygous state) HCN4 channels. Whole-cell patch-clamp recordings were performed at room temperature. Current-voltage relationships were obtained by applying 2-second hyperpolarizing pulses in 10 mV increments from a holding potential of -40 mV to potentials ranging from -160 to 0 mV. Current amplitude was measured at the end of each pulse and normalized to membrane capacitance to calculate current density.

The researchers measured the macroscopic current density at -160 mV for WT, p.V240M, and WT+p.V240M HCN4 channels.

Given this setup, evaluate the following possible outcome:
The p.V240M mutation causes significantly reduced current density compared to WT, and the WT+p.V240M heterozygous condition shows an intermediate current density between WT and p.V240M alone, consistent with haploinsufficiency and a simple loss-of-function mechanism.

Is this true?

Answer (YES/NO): NO